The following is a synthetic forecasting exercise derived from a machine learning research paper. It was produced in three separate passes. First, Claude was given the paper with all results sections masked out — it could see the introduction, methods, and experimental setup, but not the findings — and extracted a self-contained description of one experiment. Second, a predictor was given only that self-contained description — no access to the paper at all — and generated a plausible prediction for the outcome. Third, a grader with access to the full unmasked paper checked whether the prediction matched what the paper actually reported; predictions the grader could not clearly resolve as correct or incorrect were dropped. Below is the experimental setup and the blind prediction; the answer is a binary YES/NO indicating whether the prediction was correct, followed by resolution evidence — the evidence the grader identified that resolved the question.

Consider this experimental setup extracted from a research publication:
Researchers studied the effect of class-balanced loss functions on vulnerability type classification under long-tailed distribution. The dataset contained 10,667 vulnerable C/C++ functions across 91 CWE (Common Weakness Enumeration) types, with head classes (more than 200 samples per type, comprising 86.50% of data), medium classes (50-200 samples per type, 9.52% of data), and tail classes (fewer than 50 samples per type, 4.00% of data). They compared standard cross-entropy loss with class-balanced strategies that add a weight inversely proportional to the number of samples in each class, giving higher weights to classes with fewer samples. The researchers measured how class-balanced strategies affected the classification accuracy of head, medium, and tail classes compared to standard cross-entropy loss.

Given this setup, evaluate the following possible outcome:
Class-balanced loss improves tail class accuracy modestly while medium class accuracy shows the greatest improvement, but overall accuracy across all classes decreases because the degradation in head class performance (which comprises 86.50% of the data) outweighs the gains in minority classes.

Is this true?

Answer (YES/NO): NO